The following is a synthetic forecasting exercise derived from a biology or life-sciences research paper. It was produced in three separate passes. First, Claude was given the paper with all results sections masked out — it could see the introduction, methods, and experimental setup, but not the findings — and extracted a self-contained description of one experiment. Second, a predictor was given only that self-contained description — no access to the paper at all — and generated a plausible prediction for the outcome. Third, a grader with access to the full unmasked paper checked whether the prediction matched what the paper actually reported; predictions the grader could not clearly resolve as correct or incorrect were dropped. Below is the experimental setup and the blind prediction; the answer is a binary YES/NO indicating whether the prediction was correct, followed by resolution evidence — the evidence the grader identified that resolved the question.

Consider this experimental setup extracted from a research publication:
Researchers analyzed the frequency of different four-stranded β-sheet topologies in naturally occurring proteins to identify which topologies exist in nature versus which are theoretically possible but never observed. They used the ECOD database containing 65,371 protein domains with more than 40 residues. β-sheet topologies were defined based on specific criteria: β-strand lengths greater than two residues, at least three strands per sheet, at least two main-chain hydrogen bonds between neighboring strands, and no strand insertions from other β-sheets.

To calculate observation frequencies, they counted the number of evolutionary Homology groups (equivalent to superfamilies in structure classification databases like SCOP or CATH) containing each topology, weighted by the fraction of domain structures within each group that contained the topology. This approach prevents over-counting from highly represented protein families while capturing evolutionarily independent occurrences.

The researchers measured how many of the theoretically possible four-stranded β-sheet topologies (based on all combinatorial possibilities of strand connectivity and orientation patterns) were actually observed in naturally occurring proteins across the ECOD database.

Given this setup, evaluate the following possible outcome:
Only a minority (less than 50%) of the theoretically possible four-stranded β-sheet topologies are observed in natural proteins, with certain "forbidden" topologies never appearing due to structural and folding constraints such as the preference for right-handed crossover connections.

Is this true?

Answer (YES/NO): NO